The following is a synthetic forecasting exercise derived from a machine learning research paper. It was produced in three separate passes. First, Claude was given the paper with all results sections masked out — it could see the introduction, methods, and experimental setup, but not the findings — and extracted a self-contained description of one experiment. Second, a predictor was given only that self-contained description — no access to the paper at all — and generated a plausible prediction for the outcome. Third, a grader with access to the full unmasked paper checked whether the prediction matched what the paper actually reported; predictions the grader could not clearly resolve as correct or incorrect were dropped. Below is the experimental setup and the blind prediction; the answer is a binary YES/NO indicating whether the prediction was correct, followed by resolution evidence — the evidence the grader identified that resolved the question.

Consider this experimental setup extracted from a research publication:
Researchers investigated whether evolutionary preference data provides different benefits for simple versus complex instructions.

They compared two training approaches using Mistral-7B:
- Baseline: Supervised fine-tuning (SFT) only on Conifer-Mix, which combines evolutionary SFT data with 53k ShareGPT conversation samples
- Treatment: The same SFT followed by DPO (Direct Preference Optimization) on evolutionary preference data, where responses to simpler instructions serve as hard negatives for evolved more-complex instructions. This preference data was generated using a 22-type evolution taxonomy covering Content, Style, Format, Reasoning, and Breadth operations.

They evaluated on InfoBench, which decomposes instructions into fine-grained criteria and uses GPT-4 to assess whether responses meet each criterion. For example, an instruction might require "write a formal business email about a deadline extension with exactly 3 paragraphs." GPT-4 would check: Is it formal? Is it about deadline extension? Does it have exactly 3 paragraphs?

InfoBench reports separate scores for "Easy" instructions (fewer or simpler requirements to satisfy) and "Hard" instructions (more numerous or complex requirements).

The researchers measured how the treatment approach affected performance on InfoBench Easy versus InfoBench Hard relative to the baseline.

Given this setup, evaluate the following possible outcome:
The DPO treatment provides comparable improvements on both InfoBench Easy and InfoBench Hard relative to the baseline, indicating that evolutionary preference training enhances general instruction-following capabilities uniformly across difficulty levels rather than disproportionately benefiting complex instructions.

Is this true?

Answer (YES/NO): NO